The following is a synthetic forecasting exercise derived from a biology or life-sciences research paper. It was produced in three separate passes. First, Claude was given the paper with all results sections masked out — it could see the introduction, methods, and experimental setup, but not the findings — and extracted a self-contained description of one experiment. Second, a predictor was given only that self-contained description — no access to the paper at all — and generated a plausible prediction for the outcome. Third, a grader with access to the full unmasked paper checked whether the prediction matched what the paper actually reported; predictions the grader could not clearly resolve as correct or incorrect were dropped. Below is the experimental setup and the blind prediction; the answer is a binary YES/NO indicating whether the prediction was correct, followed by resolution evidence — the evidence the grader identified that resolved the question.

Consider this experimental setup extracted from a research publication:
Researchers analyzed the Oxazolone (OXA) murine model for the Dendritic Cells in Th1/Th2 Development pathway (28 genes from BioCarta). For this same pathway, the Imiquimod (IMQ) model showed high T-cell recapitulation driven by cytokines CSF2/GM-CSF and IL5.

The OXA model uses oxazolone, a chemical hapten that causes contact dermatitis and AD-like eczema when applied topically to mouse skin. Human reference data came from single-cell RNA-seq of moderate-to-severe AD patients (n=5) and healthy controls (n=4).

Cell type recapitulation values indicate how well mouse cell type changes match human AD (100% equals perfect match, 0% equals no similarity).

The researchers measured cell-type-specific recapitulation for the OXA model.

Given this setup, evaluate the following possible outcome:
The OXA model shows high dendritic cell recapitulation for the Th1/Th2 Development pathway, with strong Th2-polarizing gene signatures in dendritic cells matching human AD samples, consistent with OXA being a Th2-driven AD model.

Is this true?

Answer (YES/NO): NO